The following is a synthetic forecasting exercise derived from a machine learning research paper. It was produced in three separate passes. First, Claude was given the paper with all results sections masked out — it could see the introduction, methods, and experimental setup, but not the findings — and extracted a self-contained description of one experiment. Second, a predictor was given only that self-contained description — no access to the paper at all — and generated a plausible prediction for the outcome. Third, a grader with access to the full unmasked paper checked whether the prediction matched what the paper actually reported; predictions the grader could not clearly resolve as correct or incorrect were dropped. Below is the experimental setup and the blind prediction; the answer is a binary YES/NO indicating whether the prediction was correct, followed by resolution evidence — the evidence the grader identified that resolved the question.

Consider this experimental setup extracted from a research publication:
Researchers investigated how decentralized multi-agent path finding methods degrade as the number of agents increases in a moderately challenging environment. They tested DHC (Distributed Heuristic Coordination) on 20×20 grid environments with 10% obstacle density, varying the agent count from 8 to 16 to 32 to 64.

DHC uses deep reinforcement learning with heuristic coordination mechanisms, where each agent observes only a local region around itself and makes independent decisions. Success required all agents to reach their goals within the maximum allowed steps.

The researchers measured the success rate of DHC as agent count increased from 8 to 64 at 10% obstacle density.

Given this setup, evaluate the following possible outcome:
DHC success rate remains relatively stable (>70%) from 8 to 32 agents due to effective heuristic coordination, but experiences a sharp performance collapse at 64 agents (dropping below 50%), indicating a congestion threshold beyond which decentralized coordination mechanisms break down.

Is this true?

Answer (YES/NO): NO